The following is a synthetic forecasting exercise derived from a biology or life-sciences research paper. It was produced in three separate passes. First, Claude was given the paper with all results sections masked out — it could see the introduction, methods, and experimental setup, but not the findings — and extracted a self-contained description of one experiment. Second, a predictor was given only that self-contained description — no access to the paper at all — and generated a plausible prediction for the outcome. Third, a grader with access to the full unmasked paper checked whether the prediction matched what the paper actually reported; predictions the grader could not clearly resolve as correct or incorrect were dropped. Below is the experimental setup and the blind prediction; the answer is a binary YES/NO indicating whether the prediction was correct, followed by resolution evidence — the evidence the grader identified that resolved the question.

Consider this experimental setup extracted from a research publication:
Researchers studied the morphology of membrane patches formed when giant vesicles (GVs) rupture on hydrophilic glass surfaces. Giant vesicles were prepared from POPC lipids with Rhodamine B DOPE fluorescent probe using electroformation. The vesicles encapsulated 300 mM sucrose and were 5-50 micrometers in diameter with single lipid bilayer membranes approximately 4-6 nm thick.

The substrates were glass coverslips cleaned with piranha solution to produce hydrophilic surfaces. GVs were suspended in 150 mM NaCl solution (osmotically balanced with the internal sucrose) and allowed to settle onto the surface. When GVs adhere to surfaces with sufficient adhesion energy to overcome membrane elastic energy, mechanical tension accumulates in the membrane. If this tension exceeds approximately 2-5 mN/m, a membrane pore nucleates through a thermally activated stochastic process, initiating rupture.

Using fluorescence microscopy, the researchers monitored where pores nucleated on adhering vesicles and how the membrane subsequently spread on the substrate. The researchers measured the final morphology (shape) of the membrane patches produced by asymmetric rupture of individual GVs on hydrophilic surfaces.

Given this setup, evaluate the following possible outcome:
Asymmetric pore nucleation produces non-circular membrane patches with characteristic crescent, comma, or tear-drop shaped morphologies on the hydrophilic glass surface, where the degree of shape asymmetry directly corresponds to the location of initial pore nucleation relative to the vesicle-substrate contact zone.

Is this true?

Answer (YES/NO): NO